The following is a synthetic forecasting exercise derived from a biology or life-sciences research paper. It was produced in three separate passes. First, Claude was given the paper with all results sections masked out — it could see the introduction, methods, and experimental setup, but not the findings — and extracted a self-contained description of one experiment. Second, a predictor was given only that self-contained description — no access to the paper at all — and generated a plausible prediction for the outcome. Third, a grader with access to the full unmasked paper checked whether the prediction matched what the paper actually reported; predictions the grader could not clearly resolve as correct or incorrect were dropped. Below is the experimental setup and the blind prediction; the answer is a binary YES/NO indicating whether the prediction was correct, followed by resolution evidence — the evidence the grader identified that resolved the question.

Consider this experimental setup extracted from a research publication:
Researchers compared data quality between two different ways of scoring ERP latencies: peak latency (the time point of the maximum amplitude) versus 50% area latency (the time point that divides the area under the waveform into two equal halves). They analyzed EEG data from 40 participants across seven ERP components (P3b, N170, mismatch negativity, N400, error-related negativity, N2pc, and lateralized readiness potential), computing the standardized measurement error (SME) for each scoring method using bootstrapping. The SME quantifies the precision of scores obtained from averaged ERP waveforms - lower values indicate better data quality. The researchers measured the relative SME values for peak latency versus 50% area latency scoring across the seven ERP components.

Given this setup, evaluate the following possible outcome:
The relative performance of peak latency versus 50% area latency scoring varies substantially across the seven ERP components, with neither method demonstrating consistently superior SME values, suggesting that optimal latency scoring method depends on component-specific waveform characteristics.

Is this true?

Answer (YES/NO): NO